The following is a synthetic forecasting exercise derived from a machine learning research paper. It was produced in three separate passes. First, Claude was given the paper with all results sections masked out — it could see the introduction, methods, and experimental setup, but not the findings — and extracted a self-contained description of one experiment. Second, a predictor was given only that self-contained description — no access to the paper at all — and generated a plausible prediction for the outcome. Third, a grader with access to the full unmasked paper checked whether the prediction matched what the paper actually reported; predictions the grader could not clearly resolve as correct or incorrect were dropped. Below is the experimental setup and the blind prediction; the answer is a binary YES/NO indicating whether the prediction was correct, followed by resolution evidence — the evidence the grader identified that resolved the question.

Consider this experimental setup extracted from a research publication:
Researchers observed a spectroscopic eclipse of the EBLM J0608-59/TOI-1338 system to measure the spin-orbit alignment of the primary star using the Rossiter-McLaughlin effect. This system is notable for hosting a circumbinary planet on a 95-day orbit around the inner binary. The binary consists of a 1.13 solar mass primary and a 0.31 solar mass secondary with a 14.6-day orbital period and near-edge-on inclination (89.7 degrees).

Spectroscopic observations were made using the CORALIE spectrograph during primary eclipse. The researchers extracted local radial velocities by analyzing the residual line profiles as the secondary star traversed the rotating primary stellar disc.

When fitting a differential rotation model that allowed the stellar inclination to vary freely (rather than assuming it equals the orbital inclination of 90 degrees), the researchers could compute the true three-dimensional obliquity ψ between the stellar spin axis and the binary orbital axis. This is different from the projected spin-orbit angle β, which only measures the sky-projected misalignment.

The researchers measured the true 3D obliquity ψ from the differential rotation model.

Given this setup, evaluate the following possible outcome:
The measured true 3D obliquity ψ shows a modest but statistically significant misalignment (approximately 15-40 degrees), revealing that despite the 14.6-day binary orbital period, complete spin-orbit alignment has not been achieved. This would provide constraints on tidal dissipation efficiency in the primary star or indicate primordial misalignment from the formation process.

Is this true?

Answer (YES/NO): NO